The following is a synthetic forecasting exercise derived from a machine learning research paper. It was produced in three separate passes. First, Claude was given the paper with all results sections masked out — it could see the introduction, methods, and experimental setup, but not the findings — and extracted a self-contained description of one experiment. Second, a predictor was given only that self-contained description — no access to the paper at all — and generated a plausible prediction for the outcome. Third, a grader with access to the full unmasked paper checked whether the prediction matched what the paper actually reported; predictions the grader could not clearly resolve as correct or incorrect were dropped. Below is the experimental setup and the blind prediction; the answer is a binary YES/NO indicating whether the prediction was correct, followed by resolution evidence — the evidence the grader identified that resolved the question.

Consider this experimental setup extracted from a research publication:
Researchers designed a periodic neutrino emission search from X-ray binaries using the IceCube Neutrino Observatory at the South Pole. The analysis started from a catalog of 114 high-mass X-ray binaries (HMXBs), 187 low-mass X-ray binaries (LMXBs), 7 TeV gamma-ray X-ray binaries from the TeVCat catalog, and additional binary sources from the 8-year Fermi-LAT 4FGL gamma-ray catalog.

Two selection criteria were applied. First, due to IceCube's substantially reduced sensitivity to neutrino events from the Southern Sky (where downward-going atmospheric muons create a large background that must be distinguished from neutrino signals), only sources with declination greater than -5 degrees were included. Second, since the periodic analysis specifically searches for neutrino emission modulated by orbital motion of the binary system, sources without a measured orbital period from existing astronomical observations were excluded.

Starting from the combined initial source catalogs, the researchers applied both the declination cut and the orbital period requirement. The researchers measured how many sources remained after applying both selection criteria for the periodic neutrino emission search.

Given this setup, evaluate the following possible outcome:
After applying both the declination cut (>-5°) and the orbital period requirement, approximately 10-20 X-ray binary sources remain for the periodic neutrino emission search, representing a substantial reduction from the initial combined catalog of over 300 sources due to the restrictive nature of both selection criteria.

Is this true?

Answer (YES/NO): NO